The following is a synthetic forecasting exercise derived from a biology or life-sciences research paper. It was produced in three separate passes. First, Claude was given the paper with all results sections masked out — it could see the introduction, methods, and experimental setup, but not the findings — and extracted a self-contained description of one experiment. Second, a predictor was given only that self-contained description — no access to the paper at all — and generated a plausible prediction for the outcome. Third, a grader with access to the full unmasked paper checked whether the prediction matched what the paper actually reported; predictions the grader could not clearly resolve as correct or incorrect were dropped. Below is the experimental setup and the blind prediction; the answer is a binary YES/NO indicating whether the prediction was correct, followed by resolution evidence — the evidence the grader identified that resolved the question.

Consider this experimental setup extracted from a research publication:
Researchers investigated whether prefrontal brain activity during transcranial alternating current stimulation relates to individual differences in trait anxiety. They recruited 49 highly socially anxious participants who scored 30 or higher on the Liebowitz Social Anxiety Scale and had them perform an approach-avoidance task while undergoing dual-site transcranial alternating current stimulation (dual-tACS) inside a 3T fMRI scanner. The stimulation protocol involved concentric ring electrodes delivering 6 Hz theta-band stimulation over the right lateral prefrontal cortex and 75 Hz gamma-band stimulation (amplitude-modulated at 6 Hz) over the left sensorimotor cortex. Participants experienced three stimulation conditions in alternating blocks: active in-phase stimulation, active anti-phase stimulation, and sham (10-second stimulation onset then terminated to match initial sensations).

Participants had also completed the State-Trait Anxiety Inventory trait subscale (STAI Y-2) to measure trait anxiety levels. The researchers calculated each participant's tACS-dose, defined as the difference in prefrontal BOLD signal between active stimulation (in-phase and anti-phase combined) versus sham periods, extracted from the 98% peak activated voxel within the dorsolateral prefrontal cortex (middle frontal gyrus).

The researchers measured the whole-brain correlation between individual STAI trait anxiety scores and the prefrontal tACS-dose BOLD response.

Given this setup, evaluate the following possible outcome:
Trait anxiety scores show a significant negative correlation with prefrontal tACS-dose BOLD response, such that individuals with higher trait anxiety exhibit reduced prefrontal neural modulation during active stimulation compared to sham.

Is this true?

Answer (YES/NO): NO